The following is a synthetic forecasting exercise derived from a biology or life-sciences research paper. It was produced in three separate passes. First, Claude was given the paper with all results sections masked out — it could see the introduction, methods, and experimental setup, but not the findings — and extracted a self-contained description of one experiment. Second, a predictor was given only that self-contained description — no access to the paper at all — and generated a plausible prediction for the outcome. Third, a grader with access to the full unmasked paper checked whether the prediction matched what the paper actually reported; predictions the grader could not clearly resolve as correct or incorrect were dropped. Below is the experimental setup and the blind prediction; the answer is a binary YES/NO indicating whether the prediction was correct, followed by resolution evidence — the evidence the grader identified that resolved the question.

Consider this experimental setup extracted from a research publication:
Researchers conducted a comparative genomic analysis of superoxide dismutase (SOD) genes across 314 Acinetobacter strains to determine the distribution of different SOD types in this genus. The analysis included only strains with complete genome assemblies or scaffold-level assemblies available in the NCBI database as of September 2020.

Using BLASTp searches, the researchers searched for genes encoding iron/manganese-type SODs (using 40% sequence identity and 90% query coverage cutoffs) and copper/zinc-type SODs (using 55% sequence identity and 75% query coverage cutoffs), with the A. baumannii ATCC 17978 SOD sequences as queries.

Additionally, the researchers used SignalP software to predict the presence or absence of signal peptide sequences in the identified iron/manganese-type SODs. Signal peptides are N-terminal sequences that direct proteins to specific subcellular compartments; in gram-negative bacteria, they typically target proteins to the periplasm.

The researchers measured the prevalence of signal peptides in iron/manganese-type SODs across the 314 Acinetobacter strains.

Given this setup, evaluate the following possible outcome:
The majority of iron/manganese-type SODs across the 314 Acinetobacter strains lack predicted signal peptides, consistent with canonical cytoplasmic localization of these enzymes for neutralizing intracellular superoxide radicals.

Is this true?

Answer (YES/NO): YES